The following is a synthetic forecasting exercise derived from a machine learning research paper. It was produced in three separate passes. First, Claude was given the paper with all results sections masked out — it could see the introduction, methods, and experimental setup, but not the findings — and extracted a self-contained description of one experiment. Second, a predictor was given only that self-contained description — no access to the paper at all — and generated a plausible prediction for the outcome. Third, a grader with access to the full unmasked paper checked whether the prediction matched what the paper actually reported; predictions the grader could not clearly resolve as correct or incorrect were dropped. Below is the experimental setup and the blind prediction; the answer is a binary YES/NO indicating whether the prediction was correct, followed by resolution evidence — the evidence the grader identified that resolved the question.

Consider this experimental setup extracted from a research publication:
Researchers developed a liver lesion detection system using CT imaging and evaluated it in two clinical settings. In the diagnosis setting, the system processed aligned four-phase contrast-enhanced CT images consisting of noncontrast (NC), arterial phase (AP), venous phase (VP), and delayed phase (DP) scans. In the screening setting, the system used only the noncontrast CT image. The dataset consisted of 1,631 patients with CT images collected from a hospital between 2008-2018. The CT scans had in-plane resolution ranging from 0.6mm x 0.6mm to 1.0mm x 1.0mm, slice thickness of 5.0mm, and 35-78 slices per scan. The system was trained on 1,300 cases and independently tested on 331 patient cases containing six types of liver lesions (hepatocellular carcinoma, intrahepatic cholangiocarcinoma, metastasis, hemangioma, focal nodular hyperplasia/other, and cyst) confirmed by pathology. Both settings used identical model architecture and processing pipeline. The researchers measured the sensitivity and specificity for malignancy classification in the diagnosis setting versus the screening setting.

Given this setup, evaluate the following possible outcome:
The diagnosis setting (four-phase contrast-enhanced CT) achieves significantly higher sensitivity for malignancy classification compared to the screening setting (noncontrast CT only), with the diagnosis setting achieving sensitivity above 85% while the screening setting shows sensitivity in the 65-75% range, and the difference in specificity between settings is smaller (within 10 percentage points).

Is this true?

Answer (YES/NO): NO